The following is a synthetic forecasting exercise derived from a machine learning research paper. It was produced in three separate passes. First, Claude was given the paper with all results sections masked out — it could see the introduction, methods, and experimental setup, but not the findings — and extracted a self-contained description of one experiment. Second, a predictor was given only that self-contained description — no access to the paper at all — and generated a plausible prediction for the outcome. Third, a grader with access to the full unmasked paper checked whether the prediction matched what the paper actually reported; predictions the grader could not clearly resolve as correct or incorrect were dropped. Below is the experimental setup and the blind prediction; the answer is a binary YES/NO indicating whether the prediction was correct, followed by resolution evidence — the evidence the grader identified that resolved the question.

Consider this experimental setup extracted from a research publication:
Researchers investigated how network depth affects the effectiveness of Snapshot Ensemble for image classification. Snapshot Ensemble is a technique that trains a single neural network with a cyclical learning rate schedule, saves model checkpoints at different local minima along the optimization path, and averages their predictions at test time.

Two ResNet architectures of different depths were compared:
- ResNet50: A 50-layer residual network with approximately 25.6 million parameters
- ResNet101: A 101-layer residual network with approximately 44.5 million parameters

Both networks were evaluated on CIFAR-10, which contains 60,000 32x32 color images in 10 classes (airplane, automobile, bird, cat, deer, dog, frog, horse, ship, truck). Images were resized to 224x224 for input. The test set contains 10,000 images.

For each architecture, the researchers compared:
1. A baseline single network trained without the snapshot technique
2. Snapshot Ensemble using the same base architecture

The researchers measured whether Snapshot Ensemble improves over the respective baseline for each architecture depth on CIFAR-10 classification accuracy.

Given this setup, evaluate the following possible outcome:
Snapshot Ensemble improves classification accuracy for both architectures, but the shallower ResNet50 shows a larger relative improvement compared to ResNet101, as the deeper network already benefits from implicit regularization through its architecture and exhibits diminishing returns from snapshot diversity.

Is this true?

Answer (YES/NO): NO